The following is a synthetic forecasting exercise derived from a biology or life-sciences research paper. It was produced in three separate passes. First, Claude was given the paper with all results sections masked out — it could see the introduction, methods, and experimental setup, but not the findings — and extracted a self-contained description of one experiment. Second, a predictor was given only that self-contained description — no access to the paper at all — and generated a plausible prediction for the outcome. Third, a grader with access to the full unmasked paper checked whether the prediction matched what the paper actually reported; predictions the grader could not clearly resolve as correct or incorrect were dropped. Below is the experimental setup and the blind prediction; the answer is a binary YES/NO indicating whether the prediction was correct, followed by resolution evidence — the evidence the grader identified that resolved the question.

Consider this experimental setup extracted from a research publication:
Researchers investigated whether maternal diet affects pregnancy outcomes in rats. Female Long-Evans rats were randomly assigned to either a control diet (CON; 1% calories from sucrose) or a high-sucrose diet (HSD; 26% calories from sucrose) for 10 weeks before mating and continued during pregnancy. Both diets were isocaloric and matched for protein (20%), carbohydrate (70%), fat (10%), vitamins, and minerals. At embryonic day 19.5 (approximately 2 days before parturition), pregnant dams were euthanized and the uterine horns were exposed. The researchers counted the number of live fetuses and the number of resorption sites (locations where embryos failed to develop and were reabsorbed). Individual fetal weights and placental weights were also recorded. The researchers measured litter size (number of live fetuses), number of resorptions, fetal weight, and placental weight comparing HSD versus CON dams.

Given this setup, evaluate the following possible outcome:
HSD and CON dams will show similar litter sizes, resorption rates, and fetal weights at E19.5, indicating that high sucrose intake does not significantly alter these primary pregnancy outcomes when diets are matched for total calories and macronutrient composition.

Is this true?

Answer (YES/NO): NO